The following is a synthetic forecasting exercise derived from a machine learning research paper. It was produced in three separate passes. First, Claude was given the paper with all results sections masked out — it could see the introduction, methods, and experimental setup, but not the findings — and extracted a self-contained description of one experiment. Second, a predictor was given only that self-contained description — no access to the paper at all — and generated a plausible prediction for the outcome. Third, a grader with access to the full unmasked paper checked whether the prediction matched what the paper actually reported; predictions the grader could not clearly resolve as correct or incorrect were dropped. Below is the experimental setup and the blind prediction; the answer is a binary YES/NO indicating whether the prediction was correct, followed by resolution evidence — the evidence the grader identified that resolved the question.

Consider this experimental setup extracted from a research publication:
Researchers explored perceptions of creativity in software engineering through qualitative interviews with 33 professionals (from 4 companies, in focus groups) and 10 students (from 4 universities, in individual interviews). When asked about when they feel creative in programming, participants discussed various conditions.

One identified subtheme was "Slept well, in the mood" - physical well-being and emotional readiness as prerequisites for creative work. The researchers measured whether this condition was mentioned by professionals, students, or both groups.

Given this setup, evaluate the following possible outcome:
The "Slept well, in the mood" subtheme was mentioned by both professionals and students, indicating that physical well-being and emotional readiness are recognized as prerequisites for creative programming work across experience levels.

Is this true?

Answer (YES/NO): NO